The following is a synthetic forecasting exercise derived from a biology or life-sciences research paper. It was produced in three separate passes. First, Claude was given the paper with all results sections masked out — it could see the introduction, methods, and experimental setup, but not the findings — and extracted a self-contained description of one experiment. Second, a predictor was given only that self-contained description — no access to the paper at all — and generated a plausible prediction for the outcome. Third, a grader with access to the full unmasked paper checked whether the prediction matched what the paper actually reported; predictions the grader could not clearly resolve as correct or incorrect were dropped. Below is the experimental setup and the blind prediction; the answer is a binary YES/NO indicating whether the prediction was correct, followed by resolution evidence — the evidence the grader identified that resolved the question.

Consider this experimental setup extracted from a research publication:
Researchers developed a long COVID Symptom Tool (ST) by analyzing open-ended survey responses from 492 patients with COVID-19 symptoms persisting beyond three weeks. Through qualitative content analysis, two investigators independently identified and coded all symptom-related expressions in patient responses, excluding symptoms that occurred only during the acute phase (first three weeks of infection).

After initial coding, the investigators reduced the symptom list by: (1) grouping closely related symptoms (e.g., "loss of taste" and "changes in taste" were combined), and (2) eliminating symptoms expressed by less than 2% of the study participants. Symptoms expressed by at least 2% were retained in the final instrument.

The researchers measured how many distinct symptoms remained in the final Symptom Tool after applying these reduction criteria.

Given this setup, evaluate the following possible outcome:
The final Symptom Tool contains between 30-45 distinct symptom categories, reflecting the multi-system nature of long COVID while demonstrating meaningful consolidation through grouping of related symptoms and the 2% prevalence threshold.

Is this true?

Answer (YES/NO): NO